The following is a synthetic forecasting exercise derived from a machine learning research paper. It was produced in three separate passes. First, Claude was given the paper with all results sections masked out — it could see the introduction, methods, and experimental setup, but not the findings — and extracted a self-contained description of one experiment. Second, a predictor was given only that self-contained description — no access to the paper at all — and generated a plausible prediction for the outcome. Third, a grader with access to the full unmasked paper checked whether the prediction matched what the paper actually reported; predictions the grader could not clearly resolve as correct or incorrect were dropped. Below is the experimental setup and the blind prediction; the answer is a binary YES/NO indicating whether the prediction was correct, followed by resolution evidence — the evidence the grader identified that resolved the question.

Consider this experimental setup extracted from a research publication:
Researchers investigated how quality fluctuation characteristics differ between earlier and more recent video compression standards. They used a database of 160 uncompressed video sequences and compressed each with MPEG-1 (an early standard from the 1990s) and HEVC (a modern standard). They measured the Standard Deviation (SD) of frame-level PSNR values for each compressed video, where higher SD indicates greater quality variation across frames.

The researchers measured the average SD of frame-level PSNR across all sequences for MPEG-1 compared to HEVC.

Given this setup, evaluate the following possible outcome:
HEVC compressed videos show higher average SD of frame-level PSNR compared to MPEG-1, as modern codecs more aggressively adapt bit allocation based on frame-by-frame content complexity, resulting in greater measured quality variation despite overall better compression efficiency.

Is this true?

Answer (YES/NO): NO